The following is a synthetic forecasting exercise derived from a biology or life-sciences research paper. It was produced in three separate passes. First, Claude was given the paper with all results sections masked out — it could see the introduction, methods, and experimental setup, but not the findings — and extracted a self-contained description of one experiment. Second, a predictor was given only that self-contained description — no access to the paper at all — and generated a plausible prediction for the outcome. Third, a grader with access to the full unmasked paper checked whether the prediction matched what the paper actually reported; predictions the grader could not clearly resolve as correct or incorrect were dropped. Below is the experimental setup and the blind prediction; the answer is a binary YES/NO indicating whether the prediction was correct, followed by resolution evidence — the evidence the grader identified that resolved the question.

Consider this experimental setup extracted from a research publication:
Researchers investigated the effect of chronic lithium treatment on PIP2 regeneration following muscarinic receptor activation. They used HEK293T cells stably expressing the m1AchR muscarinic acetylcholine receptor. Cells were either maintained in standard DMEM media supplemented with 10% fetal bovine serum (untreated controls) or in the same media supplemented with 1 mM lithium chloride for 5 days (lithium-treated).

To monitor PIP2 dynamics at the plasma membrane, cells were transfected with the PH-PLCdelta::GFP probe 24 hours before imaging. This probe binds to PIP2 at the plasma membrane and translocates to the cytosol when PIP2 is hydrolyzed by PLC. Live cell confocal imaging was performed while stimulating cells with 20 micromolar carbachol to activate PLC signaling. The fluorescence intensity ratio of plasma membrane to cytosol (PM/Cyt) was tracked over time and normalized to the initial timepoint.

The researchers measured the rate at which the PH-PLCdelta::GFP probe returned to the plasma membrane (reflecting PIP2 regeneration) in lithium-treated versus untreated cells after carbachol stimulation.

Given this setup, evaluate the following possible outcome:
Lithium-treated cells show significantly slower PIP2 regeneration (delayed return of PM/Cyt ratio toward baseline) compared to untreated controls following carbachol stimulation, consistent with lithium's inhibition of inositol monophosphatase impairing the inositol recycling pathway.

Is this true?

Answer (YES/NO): YES